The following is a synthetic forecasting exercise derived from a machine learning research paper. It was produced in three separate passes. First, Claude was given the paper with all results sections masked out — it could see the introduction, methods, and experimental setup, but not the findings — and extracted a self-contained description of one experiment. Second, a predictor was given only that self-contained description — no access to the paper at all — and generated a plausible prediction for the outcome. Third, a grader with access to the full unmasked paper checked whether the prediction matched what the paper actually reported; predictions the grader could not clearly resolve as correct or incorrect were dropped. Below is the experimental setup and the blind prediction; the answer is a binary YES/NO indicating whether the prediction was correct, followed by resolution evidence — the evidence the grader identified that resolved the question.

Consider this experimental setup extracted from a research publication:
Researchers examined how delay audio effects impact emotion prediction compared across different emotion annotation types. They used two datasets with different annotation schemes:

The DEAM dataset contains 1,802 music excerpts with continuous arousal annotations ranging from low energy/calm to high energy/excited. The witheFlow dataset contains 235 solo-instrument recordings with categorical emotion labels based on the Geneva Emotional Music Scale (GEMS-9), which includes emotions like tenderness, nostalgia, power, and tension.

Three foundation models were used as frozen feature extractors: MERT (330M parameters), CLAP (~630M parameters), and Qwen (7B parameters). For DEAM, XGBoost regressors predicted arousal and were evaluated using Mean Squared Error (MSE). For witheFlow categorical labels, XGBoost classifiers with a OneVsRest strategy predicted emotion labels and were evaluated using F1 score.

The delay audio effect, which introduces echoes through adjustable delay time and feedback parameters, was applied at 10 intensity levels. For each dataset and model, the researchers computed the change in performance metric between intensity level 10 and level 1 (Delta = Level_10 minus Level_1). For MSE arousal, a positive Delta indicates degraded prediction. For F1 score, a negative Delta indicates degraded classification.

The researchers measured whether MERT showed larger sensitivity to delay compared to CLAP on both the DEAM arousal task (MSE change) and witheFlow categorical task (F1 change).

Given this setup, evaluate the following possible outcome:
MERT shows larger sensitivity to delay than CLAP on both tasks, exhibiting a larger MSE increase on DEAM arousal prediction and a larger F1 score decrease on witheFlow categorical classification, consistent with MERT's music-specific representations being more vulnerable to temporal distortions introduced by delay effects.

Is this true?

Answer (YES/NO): YES